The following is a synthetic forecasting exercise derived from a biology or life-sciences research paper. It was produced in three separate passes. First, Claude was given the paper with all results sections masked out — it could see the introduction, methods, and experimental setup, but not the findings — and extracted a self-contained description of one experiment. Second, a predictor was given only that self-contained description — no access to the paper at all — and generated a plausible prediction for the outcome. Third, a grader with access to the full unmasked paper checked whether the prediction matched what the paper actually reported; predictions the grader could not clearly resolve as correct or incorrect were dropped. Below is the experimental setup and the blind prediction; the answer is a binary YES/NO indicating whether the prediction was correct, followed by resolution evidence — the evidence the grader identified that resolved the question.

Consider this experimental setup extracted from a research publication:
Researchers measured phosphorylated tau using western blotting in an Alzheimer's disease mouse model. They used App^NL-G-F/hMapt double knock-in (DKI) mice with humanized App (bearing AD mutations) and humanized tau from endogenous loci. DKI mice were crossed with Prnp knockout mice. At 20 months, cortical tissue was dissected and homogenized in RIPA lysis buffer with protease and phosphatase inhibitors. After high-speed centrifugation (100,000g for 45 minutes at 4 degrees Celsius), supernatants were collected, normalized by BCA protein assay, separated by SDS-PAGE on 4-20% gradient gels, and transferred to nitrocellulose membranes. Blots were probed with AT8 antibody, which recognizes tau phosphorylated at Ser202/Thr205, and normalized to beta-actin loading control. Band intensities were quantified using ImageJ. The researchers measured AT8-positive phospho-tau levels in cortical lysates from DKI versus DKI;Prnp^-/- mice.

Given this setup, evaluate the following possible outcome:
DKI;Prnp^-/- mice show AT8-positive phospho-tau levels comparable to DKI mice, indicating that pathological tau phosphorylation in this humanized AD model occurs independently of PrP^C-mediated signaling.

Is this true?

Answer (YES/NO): NO